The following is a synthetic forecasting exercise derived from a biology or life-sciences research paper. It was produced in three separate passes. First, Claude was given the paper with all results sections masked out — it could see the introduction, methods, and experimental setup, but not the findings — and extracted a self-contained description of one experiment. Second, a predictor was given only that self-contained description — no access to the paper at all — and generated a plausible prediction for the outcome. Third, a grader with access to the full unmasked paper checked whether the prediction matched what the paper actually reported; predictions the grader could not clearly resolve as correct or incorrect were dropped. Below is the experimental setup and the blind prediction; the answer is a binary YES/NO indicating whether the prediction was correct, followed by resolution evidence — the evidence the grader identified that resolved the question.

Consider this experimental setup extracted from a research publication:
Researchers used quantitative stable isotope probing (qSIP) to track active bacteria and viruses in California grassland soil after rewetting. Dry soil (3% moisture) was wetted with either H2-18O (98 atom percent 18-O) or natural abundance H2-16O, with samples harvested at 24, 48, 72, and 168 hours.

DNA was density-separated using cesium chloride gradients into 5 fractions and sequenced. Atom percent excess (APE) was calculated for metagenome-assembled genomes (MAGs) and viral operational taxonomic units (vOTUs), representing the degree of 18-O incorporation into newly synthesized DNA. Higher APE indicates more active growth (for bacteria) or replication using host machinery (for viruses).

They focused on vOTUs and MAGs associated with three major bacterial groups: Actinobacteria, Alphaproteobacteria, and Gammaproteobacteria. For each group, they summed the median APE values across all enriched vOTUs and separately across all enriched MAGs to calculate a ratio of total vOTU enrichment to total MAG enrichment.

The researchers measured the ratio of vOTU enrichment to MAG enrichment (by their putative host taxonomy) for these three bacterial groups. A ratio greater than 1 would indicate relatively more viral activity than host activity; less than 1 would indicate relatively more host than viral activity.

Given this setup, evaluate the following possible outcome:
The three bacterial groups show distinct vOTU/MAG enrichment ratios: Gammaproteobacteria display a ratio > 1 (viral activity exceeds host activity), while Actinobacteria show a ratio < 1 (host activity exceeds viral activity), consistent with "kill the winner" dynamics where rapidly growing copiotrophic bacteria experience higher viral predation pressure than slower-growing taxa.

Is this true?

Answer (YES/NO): NO